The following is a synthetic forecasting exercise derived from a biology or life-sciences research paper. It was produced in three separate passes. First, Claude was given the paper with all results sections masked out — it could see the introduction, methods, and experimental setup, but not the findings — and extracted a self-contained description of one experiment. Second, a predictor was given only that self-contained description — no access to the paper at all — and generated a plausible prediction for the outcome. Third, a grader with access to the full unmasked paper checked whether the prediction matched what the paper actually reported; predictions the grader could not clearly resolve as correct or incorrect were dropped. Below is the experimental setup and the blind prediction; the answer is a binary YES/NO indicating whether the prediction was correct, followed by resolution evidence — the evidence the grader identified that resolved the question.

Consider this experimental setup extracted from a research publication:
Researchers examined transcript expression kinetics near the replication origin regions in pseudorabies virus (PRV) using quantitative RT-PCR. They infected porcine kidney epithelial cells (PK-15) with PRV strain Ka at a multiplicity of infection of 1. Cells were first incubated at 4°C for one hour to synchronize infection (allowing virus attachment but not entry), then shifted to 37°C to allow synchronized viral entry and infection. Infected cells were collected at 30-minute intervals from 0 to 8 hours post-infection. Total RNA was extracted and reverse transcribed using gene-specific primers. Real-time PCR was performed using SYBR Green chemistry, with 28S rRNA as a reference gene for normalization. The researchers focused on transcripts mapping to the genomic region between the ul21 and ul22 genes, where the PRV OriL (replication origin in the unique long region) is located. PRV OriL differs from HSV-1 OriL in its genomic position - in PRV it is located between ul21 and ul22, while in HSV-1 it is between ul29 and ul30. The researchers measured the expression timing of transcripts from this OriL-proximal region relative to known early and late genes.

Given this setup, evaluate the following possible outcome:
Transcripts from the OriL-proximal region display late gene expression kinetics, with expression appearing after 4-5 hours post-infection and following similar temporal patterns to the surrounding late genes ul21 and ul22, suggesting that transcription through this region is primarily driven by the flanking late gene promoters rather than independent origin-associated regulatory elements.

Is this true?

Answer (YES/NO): YES